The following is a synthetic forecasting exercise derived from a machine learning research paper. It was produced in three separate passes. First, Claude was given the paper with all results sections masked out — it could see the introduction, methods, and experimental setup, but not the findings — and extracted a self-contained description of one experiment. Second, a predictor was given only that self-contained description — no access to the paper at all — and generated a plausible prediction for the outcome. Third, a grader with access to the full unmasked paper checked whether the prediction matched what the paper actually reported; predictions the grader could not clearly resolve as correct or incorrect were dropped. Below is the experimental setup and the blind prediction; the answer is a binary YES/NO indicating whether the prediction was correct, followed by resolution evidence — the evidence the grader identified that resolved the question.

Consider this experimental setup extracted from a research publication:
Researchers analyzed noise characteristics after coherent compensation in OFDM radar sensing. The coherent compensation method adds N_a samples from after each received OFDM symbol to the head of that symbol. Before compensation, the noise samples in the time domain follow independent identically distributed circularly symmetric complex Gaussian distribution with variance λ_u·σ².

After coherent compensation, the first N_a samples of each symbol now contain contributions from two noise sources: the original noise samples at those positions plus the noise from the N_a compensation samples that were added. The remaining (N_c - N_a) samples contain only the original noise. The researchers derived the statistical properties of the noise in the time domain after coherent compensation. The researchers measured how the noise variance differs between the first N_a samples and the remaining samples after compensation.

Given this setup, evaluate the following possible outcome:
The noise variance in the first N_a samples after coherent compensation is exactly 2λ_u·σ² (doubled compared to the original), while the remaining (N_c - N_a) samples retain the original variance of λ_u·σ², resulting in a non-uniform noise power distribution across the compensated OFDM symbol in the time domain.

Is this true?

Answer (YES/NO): YES